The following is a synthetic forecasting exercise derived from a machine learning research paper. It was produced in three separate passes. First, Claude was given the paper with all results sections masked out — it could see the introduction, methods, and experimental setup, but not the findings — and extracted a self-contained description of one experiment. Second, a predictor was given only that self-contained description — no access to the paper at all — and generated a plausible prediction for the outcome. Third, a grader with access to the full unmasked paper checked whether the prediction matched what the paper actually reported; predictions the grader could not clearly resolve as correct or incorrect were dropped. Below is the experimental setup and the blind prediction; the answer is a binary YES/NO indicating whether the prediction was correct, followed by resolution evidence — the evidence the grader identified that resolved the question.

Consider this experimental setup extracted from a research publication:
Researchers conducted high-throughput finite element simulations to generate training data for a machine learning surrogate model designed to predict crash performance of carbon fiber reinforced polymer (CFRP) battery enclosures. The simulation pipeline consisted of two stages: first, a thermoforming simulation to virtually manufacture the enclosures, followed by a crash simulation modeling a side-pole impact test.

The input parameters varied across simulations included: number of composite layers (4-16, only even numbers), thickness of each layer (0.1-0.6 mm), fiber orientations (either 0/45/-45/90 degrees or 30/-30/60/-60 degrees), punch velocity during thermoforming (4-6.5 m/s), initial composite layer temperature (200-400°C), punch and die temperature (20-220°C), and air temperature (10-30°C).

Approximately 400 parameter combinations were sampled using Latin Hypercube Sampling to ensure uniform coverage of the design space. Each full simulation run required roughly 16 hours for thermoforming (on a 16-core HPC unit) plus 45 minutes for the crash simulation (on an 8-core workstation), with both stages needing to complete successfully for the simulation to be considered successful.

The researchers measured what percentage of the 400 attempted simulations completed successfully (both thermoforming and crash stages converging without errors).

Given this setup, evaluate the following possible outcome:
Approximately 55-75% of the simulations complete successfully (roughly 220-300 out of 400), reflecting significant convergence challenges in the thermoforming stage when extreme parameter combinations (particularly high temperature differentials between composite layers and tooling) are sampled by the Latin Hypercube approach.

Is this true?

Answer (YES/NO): YES